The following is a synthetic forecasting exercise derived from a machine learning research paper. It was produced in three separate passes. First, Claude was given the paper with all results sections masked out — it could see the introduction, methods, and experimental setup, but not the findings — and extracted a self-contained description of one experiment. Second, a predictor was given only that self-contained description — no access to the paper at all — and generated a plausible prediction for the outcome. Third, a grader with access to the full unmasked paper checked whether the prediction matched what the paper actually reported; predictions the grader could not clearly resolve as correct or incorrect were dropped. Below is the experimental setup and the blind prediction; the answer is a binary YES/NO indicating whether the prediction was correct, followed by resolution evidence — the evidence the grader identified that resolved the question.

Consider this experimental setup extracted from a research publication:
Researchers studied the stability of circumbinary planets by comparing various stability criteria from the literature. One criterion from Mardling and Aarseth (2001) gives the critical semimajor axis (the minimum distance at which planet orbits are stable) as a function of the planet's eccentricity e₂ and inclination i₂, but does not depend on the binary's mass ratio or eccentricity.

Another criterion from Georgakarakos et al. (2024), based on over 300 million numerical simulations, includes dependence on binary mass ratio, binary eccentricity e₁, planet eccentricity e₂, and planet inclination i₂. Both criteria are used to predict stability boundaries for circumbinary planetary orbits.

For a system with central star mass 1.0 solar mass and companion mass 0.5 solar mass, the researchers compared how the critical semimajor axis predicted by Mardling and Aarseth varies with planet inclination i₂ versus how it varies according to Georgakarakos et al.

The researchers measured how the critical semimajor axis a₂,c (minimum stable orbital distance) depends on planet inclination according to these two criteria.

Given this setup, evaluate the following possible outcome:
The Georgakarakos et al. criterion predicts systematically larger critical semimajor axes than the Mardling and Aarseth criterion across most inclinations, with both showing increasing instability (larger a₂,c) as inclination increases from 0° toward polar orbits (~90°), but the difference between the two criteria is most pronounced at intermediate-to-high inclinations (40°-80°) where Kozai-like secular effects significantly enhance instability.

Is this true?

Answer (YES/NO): NO